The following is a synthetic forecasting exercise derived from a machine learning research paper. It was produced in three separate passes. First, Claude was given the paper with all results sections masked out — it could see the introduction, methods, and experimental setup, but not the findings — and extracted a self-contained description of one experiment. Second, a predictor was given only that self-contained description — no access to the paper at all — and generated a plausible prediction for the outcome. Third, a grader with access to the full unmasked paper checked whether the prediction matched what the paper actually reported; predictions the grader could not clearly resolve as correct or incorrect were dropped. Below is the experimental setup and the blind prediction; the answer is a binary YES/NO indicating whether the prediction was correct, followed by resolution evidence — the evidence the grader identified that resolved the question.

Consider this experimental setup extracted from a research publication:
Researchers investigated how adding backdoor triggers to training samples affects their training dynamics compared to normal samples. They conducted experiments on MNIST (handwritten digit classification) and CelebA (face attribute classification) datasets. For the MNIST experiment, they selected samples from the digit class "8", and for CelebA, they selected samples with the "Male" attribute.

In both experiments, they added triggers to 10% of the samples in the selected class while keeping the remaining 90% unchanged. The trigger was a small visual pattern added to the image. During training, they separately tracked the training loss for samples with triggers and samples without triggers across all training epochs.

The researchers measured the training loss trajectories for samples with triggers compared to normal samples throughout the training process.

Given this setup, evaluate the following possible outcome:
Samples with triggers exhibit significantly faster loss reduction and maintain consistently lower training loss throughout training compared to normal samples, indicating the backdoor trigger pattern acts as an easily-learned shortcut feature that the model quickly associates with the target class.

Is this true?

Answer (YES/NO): YES